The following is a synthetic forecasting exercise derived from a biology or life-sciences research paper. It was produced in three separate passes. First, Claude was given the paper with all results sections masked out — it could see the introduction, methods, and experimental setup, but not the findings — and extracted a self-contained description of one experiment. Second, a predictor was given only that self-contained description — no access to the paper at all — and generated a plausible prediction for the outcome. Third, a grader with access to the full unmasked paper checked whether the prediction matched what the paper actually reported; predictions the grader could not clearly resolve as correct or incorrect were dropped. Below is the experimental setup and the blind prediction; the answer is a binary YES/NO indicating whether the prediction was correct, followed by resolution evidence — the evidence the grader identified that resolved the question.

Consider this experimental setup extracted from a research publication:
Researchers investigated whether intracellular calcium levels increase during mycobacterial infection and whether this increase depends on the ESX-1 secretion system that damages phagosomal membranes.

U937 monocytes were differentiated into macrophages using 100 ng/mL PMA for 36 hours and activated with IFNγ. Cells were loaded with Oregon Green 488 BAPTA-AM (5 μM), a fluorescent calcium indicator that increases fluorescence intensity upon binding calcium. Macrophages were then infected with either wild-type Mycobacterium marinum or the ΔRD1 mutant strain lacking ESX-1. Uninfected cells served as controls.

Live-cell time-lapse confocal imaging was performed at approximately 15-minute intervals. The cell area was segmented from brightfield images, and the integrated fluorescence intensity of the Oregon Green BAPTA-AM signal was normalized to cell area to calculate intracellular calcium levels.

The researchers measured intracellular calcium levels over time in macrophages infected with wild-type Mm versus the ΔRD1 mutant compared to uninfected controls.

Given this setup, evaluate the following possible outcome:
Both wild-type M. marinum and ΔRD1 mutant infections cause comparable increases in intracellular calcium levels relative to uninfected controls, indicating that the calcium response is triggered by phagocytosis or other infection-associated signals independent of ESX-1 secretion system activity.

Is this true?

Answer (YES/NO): NO